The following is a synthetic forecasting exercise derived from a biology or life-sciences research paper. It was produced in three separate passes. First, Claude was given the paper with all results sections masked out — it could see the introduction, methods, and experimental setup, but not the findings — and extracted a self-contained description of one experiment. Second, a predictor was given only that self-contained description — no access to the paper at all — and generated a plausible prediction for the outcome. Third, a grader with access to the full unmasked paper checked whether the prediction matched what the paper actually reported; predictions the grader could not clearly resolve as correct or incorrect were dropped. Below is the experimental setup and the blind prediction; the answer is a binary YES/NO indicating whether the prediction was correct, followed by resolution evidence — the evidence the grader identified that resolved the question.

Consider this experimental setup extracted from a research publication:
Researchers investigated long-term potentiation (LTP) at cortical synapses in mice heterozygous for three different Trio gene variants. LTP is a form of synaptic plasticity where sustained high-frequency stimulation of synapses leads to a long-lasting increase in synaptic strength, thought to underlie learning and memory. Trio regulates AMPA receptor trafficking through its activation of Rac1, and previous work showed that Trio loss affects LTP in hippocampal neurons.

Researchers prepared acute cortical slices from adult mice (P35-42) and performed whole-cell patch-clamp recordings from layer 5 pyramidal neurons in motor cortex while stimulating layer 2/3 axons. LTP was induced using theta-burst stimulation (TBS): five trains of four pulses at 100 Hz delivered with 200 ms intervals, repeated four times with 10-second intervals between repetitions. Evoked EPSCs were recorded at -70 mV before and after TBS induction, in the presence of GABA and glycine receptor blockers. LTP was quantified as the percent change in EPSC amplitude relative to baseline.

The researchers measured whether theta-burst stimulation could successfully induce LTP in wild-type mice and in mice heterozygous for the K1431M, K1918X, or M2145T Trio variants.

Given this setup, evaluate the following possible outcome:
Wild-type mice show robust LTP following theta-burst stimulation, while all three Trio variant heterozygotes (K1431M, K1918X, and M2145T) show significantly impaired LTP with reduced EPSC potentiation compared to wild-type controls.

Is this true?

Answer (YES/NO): NO